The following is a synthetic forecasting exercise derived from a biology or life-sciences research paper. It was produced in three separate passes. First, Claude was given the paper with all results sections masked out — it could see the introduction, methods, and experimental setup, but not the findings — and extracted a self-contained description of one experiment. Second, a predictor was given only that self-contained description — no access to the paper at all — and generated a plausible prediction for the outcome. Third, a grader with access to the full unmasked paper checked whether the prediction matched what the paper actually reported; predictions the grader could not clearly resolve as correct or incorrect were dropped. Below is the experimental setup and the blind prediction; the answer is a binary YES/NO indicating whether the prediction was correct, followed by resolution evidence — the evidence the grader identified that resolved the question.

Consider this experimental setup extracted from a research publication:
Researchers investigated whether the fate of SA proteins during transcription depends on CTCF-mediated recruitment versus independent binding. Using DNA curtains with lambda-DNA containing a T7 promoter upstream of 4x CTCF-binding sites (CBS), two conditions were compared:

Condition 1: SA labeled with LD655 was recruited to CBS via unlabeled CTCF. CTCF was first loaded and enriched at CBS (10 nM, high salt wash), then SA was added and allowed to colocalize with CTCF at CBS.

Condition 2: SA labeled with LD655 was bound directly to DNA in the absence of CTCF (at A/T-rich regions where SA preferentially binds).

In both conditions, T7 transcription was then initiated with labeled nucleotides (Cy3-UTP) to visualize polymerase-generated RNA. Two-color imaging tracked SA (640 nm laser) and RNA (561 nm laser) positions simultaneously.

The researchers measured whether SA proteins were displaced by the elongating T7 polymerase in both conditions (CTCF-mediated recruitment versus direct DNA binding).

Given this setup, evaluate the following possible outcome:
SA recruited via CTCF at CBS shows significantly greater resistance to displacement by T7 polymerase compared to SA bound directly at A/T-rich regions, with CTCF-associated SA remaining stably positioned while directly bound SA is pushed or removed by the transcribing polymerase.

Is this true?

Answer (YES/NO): NO